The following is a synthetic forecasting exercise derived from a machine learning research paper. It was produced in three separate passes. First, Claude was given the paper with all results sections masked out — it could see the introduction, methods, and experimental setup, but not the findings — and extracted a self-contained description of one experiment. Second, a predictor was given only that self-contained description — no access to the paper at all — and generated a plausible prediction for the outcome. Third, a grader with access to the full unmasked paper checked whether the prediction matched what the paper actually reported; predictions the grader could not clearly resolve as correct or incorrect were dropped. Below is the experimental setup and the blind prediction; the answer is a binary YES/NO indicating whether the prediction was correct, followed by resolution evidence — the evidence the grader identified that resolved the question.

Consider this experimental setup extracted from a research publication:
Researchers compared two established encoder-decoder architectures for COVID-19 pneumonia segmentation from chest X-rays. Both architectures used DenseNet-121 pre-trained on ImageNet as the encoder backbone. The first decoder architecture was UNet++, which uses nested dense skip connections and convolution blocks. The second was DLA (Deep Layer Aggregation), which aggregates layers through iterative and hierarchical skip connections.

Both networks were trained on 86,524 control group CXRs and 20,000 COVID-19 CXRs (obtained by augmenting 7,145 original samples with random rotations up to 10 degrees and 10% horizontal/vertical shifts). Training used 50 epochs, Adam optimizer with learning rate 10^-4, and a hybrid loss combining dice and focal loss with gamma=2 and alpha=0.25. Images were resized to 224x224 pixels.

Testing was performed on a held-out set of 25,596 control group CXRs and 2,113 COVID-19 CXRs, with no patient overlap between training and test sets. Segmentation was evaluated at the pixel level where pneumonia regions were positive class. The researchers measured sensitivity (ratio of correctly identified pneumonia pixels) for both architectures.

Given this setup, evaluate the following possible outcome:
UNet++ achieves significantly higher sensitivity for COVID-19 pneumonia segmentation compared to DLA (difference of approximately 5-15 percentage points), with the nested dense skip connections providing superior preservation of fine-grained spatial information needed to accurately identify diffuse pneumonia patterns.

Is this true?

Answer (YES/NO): NO